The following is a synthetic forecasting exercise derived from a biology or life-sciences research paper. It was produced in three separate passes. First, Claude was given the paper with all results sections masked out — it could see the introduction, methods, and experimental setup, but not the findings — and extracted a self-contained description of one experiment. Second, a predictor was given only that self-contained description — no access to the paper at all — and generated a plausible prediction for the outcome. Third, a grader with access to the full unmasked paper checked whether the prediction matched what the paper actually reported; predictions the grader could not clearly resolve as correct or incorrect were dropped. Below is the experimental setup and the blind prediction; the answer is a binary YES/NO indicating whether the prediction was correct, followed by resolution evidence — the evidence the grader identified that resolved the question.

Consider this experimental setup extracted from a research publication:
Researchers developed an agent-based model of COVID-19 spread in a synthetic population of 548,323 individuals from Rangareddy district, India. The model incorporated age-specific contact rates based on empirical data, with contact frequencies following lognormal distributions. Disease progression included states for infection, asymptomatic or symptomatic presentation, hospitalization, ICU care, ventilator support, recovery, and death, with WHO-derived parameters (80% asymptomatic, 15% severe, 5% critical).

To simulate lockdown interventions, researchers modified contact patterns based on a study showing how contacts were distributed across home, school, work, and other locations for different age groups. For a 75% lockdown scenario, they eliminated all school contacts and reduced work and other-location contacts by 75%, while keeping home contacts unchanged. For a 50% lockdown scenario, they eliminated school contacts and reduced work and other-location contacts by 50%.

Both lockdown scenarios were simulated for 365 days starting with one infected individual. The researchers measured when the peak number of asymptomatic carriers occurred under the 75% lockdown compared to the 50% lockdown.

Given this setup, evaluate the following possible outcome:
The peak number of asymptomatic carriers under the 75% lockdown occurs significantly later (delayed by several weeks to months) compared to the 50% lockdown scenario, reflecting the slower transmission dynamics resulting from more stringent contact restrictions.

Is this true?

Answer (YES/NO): NO